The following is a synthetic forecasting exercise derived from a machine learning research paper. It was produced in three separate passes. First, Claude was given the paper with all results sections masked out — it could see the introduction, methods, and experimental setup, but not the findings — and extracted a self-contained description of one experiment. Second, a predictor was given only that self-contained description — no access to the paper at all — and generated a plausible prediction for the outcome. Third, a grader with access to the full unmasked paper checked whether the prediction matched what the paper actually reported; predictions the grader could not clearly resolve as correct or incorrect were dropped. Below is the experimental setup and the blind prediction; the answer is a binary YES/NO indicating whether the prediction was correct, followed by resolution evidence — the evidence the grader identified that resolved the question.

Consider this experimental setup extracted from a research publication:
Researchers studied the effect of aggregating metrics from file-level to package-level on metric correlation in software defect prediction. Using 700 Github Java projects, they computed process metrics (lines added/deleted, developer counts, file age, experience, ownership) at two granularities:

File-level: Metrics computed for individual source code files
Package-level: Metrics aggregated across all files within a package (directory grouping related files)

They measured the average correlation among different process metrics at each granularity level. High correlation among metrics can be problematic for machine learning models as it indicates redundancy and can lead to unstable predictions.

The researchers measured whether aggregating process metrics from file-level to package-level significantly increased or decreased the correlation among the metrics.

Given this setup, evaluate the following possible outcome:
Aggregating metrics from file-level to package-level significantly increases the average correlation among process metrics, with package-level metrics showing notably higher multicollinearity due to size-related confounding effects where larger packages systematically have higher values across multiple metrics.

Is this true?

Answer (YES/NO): NO